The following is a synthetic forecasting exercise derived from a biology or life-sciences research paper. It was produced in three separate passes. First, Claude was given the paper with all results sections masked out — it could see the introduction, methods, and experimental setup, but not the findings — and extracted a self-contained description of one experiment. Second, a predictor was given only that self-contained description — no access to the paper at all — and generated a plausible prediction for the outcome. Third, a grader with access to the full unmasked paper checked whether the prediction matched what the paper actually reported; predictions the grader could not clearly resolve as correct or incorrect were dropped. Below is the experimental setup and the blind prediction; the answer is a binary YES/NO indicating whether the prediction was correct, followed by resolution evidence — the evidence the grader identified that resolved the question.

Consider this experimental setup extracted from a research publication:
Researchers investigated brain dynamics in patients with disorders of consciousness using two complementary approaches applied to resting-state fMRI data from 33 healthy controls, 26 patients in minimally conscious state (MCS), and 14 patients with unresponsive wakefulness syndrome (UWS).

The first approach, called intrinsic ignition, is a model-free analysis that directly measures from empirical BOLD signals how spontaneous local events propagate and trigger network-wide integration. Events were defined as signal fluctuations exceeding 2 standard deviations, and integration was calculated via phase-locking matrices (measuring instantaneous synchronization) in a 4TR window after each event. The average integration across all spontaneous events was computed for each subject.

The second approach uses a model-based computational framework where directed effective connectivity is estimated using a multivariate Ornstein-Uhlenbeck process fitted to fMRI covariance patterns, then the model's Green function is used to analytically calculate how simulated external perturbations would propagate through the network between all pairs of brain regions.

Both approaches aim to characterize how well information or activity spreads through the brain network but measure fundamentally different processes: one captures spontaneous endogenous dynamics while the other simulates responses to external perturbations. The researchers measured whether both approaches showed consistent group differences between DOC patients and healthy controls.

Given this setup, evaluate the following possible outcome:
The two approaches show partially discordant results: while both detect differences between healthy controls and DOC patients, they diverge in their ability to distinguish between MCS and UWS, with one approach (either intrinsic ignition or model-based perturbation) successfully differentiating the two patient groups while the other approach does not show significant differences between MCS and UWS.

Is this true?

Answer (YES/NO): NO